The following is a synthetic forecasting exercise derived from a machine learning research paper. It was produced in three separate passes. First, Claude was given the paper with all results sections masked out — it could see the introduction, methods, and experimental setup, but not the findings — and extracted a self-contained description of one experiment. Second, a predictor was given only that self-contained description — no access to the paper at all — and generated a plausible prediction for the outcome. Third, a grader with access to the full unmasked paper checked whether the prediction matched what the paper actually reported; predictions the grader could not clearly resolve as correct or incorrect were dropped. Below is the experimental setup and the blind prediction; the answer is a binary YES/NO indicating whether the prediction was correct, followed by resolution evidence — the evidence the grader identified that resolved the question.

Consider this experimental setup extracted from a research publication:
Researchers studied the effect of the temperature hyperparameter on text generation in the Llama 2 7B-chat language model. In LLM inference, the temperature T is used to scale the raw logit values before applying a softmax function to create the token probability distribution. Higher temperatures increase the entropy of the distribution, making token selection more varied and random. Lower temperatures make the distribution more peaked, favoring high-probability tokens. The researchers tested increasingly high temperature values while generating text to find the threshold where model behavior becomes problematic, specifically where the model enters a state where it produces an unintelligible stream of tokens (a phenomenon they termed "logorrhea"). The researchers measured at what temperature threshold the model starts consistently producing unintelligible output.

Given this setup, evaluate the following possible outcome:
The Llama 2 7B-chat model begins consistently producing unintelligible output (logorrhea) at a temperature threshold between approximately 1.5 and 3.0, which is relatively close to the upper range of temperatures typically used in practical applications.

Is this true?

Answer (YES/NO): NO